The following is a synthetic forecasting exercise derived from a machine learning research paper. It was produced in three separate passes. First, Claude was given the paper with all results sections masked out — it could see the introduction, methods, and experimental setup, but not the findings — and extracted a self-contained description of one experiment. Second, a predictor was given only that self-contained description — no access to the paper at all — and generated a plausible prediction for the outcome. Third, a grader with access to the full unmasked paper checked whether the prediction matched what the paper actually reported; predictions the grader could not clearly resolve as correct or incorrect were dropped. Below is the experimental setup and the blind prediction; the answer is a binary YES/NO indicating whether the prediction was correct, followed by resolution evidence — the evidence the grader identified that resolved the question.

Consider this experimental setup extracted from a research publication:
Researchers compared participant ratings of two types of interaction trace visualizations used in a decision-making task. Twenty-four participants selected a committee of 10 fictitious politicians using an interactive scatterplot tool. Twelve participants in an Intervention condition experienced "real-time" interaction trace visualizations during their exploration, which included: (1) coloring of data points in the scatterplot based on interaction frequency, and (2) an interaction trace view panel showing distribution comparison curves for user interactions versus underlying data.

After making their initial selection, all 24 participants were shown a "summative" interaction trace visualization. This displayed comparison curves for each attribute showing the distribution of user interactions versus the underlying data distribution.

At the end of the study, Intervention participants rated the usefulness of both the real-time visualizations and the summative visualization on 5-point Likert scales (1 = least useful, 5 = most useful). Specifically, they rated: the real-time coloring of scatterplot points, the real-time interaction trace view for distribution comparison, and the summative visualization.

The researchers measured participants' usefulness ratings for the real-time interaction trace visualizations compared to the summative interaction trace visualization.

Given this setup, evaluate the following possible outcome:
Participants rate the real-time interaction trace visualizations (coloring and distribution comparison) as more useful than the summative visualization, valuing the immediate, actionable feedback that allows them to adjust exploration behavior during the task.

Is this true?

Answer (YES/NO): NO